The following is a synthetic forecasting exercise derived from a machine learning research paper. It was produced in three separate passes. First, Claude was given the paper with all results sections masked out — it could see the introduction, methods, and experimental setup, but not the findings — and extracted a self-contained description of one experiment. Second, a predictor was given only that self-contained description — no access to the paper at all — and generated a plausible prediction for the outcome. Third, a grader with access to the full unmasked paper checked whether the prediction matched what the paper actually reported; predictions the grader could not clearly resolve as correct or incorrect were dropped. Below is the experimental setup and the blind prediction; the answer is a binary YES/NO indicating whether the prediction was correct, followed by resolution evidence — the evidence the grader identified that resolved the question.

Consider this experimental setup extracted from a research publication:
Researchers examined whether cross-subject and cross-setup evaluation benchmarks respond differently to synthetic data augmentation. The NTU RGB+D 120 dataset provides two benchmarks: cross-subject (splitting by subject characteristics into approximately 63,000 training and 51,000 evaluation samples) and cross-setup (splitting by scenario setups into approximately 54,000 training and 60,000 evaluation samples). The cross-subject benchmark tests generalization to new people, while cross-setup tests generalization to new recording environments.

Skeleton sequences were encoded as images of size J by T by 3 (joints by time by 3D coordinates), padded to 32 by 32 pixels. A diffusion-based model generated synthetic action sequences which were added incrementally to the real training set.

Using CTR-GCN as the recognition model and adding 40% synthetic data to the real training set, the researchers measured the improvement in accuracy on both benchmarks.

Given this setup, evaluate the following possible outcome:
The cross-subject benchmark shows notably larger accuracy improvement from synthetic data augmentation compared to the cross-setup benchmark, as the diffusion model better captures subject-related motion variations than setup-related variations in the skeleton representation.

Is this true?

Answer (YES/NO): NO